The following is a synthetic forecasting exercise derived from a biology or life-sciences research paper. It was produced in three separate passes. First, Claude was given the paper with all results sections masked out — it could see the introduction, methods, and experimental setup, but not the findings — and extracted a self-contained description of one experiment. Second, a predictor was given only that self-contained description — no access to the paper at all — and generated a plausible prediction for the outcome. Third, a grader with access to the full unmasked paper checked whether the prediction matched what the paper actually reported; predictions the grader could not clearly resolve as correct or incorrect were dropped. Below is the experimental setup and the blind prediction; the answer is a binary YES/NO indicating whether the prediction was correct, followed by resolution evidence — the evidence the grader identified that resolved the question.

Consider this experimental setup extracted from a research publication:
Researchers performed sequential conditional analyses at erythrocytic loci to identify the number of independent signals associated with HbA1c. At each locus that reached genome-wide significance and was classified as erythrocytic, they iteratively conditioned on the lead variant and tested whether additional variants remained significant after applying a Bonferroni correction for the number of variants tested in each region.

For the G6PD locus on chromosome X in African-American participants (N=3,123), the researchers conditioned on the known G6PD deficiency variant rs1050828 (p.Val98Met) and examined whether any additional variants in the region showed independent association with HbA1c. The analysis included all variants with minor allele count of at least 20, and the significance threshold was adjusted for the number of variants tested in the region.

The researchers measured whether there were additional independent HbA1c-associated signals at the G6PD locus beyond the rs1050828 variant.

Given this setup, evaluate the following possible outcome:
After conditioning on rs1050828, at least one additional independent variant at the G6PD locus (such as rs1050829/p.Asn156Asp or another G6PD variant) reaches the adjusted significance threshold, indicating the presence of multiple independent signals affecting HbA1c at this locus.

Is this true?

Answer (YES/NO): YES